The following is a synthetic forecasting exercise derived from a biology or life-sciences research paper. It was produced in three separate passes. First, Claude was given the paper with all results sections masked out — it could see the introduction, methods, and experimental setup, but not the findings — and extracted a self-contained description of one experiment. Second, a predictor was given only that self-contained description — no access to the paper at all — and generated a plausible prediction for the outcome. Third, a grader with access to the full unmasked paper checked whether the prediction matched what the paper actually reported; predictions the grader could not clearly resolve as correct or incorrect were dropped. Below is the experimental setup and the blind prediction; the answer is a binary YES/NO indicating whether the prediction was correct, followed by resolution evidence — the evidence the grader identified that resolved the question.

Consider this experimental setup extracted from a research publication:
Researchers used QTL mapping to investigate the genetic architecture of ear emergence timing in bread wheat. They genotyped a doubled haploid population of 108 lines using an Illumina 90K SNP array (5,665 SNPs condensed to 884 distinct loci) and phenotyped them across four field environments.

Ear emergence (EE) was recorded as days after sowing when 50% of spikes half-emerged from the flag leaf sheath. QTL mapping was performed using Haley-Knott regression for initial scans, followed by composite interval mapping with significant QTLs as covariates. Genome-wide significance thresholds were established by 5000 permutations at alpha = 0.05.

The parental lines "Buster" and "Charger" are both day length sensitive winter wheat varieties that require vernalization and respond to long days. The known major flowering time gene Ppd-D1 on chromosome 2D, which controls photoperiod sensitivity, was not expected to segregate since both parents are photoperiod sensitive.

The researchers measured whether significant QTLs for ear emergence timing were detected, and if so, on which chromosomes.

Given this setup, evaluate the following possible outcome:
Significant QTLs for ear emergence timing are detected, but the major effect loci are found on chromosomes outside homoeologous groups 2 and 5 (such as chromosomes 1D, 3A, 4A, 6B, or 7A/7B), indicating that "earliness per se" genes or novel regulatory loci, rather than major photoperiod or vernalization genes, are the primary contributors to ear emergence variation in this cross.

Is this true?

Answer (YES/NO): NO